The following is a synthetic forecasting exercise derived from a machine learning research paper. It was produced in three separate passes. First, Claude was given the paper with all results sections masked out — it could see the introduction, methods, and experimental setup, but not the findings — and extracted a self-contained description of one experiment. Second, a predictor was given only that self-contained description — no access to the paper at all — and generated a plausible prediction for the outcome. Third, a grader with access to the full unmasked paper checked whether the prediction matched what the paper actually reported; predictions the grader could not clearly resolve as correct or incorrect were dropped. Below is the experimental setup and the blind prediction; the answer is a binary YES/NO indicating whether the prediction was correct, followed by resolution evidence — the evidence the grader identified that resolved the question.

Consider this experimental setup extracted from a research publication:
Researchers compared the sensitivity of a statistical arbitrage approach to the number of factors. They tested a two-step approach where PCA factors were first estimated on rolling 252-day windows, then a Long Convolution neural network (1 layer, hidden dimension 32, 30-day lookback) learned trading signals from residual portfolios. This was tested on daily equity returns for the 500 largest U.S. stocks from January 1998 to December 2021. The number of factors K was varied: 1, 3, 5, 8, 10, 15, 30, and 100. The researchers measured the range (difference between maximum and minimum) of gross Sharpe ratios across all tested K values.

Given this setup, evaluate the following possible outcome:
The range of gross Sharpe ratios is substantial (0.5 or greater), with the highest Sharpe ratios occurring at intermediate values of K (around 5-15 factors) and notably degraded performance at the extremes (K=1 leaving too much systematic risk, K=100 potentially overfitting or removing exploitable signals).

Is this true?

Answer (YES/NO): NO